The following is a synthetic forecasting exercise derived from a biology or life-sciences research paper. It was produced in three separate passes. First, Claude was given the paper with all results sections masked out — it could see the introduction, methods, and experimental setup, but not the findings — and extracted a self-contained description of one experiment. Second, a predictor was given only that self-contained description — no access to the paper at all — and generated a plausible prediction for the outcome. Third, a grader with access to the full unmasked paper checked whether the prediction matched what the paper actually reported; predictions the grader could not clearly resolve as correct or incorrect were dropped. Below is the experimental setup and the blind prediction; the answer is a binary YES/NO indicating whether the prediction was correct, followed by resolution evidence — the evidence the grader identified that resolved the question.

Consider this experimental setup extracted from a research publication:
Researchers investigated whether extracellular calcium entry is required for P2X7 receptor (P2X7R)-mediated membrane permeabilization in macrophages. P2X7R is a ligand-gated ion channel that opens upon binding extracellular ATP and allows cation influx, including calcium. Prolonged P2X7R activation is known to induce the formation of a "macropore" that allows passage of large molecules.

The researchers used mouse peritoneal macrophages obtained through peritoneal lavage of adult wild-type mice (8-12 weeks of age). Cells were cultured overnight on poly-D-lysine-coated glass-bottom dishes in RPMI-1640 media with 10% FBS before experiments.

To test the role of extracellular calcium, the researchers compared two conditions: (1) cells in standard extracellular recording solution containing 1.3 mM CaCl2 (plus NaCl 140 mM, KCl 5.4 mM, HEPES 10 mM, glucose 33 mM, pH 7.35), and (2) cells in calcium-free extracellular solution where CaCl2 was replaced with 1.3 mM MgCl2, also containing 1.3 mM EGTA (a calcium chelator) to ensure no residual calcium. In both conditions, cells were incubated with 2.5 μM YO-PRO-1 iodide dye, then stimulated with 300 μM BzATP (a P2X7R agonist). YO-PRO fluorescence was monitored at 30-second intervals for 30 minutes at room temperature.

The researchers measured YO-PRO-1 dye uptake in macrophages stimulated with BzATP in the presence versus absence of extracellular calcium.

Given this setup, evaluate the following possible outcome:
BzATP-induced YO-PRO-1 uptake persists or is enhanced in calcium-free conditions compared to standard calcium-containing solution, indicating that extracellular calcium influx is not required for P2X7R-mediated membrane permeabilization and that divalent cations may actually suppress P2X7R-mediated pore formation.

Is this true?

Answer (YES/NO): NO